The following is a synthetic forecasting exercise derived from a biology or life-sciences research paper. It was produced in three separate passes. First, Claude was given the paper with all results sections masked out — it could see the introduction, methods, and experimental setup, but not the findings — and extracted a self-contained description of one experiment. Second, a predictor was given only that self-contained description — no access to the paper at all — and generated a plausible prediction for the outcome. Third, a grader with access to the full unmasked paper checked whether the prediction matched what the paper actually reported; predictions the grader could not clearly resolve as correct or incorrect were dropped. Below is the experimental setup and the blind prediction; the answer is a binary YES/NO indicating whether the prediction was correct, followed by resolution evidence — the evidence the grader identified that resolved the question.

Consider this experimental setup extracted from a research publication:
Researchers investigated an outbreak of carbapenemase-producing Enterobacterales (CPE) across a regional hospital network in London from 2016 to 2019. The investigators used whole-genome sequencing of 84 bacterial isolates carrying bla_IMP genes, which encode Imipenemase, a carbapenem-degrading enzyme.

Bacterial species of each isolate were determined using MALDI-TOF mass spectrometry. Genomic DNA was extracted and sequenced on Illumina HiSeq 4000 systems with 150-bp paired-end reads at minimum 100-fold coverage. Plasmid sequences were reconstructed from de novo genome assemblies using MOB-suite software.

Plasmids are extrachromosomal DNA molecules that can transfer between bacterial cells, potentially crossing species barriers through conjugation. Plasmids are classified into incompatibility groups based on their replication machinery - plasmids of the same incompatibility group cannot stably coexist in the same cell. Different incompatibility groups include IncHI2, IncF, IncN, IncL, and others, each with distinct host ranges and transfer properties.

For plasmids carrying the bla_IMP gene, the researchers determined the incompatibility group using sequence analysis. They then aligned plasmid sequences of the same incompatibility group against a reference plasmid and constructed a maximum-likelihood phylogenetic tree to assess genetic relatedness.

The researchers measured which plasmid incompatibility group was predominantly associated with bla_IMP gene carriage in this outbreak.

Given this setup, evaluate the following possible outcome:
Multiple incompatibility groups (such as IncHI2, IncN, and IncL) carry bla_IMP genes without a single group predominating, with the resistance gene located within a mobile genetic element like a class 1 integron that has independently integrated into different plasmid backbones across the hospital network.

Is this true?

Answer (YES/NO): NO